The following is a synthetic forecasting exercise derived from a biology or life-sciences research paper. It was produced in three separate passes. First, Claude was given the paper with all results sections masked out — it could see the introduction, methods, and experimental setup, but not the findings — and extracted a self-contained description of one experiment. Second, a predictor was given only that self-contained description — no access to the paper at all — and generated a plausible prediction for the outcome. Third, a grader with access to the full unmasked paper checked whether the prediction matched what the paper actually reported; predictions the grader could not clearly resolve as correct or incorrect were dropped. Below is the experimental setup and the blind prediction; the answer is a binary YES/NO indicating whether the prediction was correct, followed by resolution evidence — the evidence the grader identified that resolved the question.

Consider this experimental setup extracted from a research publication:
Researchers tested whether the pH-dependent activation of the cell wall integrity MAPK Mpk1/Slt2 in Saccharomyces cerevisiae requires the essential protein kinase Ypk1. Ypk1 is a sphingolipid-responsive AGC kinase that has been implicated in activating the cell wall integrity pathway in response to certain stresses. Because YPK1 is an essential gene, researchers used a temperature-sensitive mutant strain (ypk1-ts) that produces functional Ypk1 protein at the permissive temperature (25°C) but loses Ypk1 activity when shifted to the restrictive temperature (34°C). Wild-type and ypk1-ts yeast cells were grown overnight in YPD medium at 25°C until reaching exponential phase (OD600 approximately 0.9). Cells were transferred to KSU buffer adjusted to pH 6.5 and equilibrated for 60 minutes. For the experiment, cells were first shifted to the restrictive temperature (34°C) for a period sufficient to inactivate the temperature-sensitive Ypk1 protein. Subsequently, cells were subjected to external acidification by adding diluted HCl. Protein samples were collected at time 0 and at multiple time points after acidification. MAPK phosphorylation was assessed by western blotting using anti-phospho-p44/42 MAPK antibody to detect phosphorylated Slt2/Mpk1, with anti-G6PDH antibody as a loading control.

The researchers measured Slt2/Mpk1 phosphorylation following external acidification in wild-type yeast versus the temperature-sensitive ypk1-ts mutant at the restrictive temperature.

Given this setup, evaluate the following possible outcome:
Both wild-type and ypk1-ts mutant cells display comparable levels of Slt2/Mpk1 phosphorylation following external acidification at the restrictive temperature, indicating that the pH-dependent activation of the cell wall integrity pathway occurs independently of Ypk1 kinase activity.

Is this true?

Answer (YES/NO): NO